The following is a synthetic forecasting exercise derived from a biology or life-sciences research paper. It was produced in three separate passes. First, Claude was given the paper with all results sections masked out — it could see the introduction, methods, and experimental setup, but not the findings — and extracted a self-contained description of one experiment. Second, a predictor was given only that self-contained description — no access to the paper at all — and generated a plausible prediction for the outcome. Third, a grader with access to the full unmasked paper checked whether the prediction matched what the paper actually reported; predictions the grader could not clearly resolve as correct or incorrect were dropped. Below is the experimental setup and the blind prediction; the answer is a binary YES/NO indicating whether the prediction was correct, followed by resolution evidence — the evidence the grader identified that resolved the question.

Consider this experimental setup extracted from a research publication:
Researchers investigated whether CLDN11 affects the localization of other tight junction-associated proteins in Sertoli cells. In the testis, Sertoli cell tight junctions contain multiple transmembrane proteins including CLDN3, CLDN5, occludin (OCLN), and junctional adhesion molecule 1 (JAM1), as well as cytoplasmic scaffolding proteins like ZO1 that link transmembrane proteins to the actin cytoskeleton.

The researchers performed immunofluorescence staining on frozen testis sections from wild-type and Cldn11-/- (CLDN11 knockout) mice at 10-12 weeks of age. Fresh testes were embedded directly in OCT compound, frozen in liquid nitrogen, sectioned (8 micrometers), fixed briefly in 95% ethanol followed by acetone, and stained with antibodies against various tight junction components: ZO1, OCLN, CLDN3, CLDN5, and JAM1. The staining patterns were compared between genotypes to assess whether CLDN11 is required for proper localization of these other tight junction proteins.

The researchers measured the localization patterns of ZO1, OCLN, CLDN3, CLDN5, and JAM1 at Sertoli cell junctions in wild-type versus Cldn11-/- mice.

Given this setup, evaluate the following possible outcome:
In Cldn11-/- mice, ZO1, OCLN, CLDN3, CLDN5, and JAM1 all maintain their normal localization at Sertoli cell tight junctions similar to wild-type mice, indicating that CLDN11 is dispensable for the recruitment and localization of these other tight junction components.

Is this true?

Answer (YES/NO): NO